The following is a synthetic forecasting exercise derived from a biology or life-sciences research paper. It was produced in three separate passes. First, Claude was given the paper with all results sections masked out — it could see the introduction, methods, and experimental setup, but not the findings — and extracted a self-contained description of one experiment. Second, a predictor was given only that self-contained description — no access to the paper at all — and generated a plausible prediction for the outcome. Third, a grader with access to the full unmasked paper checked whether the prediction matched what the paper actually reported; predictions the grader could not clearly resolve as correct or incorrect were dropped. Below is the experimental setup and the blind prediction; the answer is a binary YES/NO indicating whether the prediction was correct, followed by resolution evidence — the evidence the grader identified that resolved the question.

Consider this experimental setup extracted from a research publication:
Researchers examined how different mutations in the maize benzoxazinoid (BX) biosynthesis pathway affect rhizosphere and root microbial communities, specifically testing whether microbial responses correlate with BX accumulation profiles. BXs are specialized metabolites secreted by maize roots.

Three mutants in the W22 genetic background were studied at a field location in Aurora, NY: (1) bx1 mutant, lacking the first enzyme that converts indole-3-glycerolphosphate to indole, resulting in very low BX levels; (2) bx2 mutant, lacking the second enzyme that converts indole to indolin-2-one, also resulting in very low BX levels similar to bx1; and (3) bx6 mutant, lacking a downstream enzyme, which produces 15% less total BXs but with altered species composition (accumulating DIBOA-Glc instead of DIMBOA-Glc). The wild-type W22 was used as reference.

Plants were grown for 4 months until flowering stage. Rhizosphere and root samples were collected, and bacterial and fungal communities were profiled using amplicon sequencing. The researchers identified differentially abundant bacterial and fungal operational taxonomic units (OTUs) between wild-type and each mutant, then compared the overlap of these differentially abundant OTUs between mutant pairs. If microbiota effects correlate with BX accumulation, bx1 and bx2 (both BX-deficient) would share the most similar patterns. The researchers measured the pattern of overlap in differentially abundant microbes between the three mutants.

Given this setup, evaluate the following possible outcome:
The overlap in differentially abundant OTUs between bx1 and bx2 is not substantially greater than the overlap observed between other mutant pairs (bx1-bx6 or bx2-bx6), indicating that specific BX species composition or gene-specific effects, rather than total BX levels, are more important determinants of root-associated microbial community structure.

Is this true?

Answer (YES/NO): YES